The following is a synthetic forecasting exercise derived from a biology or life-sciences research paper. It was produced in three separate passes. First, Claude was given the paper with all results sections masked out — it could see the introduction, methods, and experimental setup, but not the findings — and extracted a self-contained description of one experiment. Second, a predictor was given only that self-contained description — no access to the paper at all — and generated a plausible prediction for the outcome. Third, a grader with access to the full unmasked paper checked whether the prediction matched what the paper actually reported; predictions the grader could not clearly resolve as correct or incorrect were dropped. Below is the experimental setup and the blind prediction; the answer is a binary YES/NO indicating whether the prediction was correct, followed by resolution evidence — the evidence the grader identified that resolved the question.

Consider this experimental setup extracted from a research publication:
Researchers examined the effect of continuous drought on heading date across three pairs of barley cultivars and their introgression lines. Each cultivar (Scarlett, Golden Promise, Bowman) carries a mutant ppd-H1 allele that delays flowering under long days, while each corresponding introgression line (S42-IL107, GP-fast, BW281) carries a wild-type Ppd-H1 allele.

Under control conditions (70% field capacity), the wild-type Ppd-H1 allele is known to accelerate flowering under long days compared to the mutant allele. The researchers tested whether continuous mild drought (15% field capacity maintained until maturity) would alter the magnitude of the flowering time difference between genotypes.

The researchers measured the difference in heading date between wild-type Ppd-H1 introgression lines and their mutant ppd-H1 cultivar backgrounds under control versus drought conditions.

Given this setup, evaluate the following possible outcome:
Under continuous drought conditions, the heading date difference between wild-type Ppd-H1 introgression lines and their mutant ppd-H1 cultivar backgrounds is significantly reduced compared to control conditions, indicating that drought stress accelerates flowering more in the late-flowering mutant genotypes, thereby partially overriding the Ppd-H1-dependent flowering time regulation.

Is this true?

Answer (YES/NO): NO